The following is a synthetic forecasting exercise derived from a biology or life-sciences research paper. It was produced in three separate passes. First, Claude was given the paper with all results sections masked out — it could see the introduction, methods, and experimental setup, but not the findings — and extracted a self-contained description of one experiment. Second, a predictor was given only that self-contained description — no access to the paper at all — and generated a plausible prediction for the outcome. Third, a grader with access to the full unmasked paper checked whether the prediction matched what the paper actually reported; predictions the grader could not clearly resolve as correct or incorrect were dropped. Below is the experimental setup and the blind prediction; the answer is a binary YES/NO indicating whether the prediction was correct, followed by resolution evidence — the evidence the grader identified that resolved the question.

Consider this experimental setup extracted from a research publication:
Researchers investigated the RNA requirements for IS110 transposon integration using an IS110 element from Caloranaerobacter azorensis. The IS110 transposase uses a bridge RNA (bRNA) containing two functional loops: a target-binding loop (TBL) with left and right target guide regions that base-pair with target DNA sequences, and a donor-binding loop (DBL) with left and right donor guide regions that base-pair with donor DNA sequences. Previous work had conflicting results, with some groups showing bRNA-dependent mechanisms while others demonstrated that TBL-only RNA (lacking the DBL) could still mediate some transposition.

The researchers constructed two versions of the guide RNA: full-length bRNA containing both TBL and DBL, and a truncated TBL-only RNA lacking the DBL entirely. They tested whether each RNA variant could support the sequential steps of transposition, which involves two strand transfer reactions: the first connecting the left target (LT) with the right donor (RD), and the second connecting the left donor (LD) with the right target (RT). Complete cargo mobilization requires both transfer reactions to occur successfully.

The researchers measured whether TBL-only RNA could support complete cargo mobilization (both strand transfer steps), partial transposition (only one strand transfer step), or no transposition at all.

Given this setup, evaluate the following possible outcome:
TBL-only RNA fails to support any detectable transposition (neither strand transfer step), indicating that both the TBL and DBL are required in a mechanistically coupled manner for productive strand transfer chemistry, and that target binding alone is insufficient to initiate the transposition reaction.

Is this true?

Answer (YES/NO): NO